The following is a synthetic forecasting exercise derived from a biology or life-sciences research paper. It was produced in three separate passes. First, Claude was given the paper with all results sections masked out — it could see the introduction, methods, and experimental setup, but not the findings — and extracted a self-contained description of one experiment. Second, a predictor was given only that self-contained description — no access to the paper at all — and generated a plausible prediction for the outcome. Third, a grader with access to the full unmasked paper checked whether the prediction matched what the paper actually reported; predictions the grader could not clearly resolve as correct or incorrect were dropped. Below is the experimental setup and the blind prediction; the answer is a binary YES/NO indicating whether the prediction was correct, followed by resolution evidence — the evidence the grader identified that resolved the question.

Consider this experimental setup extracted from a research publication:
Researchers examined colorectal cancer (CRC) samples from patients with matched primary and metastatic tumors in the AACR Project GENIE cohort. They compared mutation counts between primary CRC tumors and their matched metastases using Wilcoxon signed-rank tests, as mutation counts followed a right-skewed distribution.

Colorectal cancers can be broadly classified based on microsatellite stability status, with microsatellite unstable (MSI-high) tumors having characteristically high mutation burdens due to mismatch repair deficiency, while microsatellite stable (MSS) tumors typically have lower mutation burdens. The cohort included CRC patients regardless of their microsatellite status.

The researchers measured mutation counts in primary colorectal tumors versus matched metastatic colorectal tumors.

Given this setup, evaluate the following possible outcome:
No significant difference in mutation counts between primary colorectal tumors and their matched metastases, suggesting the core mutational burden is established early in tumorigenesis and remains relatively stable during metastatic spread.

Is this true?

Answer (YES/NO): NO